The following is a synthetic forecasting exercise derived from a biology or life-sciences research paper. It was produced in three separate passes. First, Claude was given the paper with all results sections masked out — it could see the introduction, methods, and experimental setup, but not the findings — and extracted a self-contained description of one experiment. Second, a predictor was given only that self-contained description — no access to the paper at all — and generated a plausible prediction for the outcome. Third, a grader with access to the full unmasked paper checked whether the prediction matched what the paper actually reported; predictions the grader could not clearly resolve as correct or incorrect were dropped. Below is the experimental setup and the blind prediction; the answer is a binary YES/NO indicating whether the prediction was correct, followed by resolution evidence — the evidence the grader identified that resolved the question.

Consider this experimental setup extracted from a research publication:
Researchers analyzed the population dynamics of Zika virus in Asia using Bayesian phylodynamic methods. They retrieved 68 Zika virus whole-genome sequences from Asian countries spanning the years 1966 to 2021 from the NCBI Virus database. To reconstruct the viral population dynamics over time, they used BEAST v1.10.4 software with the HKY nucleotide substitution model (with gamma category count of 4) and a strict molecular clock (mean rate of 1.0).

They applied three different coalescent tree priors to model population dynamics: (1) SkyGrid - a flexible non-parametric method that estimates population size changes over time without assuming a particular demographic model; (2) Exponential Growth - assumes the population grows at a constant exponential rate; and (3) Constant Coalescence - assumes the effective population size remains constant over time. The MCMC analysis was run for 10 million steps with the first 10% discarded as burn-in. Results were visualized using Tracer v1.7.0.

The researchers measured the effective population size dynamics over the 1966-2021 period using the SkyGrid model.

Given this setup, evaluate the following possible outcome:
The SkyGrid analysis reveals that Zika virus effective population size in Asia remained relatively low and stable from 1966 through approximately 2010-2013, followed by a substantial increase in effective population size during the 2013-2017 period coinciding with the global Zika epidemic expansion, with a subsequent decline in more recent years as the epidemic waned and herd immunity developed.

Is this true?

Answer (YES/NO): NO